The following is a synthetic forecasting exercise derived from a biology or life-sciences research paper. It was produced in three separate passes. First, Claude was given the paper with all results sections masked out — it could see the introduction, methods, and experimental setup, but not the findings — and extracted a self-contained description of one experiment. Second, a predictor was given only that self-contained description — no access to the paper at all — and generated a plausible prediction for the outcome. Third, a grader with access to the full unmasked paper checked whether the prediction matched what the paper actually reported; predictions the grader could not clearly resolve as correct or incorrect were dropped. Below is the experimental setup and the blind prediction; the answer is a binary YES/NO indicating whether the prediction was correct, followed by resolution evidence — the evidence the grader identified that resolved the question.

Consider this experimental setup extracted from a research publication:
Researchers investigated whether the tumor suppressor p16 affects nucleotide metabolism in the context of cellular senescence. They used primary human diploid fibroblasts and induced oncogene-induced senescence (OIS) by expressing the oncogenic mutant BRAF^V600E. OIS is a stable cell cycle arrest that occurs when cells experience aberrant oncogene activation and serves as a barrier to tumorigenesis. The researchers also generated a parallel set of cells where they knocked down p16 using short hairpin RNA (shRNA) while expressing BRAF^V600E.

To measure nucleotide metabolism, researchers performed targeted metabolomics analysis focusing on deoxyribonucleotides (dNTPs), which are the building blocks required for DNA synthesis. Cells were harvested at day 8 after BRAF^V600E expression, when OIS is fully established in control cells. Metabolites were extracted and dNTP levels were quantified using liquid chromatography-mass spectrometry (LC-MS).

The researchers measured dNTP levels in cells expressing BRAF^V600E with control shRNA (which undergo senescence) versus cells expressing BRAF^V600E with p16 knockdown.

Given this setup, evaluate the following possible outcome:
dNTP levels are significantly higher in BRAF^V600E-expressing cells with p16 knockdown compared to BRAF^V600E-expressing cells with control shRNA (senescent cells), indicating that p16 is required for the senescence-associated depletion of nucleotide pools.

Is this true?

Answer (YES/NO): YES